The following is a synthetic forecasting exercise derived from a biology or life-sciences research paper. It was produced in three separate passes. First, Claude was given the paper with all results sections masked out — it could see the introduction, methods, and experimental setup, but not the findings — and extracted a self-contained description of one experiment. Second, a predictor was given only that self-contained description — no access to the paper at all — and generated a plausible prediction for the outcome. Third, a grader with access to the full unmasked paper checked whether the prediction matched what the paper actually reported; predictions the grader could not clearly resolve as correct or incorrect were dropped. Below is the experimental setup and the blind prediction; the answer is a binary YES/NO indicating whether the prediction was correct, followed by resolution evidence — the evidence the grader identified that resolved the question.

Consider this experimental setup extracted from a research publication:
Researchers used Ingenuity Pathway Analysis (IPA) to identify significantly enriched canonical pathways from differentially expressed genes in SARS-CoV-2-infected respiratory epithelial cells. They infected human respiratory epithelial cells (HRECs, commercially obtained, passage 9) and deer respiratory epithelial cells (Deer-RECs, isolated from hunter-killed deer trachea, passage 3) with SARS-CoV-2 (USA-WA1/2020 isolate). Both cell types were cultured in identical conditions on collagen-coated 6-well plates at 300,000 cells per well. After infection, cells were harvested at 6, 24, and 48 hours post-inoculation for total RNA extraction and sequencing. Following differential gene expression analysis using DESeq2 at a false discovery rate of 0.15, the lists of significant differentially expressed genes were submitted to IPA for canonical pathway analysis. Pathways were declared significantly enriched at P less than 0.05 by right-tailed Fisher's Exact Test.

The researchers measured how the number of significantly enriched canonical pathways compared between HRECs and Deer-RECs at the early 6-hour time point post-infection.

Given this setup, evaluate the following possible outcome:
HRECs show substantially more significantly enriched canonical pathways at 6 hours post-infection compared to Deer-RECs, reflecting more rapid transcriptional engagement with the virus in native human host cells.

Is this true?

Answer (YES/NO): YES